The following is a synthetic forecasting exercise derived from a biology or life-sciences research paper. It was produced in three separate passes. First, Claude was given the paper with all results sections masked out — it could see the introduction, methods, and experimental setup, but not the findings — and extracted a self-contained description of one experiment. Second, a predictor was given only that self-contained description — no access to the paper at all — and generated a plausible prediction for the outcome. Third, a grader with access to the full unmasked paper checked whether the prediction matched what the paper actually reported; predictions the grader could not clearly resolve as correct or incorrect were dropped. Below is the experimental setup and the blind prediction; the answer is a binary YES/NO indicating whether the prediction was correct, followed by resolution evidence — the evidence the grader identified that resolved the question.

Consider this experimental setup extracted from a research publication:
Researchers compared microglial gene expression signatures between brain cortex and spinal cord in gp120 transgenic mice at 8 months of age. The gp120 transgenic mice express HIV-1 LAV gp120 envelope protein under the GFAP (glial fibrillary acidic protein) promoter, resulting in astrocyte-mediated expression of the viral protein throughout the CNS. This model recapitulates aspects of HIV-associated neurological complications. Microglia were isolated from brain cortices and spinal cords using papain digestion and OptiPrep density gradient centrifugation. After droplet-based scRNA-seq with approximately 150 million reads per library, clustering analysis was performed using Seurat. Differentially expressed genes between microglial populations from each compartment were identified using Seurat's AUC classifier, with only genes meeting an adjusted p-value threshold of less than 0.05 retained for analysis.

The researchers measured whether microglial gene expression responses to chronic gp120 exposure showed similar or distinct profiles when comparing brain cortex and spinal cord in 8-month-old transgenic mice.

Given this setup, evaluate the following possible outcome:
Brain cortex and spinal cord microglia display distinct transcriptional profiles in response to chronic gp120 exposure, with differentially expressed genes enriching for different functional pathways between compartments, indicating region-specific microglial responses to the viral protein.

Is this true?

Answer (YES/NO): YES